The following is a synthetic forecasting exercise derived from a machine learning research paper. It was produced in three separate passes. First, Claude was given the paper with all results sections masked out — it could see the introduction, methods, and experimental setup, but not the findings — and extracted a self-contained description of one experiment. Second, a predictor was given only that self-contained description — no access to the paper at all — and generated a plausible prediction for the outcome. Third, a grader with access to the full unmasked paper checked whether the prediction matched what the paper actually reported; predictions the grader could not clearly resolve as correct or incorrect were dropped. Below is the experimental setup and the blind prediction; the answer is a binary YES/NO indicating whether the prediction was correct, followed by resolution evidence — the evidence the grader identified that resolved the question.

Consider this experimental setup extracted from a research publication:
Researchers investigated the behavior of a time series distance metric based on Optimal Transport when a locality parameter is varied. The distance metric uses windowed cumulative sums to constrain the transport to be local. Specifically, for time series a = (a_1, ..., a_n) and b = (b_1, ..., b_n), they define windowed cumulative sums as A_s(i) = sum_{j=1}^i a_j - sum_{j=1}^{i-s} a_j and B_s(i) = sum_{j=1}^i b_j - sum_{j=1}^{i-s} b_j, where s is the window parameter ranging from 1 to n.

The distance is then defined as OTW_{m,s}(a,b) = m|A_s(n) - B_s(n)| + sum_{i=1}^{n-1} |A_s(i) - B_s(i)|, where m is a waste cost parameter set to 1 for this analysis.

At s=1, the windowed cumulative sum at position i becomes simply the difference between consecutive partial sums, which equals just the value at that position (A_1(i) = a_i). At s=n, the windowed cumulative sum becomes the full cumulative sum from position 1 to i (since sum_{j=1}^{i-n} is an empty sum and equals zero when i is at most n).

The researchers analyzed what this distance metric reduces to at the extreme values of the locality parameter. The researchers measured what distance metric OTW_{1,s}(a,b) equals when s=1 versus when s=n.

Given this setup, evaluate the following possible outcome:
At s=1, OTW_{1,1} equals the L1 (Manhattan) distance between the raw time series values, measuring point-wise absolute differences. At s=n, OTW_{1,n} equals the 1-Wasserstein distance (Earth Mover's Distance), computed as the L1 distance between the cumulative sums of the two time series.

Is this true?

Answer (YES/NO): YES